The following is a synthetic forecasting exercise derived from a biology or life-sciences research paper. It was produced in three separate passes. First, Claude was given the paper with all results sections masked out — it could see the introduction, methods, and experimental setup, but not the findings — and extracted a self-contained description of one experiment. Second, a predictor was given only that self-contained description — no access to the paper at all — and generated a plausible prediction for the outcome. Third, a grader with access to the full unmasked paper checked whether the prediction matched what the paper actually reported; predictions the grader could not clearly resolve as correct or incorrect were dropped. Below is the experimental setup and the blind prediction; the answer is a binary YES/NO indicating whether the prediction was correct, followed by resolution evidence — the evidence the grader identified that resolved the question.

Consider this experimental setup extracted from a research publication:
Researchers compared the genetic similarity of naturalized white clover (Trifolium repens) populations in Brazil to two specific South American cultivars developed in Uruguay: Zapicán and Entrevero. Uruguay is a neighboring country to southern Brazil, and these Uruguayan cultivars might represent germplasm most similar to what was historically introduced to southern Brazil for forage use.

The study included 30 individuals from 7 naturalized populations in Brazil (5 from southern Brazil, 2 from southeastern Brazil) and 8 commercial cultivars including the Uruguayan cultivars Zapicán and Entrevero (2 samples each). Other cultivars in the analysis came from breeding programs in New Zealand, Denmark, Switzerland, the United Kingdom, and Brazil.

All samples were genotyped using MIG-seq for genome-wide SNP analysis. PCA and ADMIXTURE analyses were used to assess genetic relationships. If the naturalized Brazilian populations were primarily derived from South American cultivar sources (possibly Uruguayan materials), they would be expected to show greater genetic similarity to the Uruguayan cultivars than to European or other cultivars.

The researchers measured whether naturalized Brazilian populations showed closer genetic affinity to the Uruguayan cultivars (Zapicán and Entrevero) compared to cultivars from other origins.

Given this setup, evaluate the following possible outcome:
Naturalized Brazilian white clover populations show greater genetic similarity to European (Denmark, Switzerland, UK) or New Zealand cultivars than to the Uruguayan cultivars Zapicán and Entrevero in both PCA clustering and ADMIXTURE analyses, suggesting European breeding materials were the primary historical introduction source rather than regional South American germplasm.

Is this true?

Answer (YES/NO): NO